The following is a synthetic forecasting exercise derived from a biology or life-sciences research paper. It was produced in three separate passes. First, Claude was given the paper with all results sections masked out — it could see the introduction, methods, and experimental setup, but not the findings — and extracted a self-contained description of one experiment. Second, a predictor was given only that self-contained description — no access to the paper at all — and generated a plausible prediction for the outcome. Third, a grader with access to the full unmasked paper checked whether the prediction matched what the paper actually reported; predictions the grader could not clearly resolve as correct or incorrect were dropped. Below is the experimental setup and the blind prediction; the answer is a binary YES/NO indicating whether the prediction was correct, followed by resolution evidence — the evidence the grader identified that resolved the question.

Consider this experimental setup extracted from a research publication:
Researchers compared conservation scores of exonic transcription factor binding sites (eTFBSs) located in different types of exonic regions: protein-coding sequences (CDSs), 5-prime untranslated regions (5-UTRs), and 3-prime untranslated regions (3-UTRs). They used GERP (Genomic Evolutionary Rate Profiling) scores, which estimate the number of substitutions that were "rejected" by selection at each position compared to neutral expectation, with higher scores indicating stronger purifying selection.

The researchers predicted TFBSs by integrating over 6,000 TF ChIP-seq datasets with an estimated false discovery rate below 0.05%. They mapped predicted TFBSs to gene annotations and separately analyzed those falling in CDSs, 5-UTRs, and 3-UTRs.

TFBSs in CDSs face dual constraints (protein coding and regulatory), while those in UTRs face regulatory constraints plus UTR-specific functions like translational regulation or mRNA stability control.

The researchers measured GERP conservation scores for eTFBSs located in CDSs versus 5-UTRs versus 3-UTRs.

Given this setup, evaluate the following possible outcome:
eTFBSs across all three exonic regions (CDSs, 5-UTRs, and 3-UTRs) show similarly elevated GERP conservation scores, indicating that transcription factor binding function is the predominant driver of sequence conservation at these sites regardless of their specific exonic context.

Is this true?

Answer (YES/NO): NO